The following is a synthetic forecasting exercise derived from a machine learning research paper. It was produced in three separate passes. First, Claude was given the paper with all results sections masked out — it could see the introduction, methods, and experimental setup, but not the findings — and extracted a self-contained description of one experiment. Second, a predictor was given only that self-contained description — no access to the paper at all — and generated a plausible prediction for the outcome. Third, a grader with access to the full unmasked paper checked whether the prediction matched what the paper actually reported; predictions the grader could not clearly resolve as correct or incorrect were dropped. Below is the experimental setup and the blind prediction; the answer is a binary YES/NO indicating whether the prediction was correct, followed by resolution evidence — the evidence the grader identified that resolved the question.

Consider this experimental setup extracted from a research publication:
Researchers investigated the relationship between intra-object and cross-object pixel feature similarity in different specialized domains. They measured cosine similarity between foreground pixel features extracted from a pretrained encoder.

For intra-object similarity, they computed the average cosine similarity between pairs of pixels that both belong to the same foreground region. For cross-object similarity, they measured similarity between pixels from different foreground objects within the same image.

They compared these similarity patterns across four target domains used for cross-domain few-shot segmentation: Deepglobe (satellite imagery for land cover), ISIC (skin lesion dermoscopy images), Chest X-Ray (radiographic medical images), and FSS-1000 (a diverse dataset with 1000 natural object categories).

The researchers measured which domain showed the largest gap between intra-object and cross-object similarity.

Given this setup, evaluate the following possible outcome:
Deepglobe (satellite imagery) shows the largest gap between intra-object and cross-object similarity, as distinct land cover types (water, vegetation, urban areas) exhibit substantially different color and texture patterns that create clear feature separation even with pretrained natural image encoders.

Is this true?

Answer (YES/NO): NO